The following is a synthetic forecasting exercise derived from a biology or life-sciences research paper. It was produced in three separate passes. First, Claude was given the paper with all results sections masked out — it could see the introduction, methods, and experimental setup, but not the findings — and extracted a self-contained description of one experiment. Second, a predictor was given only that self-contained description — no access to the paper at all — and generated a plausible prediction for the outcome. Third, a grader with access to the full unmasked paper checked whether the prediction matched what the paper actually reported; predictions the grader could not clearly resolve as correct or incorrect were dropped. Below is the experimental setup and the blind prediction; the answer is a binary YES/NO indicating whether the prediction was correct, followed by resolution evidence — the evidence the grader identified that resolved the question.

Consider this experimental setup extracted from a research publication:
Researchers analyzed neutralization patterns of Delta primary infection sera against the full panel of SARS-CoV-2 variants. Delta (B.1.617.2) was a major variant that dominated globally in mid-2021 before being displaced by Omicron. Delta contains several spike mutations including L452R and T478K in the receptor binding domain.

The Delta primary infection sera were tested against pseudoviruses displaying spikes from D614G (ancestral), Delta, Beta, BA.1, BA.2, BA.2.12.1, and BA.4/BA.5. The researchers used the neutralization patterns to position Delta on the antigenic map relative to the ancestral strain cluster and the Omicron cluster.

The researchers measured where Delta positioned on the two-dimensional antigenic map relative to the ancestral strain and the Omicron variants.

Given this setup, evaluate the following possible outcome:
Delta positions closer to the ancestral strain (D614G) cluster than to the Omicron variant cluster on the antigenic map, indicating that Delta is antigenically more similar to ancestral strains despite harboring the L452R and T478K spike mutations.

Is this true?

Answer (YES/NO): YES